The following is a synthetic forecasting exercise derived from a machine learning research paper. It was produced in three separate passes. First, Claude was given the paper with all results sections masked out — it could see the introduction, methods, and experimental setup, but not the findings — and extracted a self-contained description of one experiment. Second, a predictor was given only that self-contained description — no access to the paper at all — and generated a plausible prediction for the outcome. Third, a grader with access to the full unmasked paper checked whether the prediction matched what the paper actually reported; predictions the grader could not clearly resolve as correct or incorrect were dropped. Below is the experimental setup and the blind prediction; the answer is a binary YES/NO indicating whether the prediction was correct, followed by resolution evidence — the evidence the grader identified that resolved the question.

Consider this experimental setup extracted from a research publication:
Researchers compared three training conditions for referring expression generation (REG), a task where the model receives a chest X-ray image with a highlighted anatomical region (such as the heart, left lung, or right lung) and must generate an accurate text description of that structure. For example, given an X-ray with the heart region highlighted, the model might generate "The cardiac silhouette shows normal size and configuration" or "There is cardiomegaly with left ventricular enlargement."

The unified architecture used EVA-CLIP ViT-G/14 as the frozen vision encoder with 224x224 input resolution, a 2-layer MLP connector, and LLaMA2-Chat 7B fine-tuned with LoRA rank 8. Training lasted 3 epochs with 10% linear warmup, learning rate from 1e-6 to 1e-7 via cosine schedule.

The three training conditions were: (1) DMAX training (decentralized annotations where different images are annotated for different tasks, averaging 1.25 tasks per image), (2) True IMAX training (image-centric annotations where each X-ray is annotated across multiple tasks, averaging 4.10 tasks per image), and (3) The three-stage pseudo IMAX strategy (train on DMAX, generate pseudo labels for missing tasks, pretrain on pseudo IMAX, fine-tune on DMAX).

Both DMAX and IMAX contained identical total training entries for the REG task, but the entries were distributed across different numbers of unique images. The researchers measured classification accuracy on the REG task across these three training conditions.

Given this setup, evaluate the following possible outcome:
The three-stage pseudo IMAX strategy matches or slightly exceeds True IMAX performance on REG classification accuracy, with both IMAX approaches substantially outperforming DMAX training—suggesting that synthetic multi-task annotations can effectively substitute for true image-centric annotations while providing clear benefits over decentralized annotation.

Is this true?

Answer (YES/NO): NO